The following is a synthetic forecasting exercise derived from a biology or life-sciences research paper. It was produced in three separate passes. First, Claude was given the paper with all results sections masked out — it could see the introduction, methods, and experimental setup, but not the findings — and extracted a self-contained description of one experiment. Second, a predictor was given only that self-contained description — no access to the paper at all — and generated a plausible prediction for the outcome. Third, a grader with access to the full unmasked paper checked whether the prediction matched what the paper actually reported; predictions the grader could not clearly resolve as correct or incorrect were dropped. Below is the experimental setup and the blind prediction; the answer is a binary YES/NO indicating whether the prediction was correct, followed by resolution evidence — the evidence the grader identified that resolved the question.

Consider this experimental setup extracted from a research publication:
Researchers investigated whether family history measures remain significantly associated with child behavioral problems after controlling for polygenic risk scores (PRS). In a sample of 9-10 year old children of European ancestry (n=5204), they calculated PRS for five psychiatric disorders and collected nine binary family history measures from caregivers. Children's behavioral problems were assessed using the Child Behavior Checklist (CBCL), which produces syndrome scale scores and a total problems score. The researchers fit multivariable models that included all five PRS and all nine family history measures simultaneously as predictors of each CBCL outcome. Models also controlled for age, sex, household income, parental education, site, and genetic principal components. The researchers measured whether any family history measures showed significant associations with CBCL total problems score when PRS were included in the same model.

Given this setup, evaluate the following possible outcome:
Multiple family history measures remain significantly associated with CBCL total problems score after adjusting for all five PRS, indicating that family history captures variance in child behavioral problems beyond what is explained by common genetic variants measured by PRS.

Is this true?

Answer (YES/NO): YES